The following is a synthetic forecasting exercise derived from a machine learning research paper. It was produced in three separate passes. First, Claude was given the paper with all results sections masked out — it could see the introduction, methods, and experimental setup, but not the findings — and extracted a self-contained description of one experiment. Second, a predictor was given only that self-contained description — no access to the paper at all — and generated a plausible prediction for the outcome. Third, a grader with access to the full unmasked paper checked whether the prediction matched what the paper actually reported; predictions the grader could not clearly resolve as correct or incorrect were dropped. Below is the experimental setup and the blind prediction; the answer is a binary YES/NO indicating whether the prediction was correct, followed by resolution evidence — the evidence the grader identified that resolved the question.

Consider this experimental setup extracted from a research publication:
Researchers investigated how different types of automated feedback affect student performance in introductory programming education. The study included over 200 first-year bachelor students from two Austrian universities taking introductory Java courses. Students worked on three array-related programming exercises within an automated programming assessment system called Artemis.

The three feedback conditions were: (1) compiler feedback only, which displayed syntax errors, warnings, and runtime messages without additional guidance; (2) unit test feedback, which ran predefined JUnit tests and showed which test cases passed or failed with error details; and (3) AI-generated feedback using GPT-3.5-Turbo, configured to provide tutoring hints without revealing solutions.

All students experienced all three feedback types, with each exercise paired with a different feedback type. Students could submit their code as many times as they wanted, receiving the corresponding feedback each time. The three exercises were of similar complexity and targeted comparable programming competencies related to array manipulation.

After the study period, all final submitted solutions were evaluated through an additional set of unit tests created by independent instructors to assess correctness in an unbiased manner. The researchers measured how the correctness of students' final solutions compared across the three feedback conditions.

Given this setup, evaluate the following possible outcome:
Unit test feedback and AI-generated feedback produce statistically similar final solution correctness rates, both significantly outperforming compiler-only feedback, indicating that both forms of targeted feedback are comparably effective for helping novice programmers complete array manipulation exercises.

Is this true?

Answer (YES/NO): NO